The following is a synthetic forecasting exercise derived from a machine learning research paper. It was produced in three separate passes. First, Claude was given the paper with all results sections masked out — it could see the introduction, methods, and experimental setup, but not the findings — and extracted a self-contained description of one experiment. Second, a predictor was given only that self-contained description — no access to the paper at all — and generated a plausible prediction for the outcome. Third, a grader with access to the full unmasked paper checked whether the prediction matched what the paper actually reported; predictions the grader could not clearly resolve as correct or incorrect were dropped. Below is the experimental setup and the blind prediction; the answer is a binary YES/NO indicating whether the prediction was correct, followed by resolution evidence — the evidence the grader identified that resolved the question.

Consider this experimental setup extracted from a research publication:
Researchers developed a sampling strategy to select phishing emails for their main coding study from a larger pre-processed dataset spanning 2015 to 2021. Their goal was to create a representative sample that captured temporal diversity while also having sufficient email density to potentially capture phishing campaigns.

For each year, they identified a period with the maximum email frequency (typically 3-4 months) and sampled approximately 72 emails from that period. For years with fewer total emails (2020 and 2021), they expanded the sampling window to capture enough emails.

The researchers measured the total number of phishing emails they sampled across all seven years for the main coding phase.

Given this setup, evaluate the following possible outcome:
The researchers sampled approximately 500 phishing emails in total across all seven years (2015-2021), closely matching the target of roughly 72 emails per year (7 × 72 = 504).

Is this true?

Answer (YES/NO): YES